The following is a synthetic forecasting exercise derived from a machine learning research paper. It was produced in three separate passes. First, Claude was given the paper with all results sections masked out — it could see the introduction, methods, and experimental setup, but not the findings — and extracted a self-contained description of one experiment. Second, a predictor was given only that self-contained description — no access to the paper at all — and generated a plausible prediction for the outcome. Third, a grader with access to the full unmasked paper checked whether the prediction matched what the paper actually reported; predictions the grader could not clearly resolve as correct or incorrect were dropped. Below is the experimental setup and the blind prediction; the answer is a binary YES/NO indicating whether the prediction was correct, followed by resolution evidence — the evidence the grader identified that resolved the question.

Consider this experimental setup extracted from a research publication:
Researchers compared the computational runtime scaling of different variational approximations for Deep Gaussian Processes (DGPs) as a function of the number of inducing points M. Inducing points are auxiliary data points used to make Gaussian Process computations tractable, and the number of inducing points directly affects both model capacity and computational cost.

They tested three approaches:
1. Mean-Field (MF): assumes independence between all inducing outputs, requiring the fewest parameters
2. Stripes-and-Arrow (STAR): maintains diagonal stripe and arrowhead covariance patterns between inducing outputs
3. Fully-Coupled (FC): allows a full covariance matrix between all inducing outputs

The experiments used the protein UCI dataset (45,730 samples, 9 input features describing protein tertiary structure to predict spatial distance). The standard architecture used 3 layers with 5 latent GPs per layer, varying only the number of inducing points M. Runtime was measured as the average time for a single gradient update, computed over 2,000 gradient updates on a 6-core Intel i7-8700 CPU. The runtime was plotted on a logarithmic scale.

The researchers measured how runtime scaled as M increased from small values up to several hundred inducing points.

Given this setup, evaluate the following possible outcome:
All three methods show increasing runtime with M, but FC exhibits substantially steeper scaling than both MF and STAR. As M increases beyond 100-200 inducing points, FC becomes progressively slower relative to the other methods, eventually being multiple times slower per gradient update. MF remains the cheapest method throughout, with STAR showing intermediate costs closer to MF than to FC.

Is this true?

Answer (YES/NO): NO